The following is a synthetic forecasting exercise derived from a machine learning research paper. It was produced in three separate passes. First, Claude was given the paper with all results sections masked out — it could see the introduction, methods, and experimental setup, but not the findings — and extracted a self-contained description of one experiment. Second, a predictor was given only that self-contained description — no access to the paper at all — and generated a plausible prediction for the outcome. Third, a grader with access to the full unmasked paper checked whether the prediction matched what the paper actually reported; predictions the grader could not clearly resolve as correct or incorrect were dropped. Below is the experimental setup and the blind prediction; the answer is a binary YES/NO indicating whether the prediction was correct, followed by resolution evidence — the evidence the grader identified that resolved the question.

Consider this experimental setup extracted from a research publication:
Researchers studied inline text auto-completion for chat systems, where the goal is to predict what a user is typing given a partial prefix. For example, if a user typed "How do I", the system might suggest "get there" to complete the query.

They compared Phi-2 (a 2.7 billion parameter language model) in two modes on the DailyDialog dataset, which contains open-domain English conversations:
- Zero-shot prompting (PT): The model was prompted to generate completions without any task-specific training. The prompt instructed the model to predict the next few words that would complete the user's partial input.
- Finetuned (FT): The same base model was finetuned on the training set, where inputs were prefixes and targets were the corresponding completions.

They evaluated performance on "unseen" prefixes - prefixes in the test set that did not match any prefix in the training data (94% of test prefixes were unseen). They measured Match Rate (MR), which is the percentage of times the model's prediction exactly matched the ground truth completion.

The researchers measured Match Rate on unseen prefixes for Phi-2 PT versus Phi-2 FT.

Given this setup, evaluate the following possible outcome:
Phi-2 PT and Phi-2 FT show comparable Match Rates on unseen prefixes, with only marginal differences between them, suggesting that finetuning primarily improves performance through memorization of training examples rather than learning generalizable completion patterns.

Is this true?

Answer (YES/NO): NO